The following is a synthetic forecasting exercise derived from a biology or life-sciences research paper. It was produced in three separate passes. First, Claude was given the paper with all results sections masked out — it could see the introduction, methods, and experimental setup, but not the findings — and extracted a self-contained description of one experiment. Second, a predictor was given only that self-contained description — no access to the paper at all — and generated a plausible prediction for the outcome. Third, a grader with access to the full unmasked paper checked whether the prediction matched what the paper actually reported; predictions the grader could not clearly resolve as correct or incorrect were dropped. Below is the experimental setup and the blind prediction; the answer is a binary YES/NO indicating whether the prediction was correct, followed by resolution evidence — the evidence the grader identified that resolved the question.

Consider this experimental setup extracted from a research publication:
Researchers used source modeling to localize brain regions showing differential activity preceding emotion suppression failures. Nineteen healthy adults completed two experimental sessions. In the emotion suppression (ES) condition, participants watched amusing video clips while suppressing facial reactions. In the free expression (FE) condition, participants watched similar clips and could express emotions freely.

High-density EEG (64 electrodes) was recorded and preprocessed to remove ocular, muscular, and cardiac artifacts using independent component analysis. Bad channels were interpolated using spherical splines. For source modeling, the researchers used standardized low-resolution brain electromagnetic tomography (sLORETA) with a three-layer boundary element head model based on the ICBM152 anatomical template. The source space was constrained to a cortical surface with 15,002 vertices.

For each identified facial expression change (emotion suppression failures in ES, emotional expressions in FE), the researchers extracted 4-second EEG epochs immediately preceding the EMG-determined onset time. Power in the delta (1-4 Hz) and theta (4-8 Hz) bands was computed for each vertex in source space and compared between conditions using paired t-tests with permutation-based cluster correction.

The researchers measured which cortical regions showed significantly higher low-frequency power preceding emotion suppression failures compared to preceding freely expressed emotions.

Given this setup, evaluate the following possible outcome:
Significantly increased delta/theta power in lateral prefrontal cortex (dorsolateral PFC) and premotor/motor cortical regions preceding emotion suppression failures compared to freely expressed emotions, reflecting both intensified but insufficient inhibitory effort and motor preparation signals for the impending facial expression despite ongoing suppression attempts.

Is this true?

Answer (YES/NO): NO